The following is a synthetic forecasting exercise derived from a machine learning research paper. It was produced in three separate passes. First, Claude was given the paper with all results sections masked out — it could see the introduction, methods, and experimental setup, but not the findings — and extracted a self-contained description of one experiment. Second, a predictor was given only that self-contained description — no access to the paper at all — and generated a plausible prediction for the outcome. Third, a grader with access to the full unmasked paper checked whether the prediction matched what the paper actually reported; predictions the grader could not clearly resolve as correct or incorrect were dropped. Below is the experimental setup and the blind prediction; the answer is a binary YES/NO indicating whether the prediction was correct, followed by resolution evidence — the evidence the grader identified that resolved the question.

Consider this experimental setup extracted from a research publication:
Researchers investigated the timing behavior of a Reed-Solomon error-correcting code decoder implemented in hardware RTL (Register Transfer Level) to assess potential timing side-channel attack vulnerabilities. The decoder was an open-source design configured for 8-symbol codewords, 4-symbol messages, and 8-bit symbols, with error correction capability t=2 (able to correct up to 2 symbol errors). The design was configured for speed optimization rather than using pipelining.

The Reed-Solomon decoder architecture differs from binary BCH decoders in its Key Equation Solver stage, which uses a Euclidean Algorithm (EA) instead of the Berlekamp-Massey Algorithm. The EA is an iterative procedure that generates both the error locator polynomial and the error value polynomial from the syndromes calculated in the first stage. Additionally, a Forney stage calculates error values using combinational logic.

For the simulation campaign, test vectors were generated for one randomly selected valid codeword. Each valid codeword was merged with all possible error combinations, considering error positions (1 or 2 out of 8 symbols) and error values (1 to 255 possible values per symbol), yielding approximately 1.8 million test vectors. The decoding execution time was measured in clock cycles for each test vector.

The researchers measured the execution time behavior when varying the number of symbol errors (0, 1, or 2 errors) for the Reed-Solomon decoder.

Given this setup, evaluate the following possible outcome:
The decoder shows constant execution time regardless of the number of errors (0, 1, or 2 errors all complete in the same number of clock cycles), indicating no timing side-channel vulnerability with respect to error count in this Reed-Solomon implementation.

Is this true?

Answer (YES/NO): NO